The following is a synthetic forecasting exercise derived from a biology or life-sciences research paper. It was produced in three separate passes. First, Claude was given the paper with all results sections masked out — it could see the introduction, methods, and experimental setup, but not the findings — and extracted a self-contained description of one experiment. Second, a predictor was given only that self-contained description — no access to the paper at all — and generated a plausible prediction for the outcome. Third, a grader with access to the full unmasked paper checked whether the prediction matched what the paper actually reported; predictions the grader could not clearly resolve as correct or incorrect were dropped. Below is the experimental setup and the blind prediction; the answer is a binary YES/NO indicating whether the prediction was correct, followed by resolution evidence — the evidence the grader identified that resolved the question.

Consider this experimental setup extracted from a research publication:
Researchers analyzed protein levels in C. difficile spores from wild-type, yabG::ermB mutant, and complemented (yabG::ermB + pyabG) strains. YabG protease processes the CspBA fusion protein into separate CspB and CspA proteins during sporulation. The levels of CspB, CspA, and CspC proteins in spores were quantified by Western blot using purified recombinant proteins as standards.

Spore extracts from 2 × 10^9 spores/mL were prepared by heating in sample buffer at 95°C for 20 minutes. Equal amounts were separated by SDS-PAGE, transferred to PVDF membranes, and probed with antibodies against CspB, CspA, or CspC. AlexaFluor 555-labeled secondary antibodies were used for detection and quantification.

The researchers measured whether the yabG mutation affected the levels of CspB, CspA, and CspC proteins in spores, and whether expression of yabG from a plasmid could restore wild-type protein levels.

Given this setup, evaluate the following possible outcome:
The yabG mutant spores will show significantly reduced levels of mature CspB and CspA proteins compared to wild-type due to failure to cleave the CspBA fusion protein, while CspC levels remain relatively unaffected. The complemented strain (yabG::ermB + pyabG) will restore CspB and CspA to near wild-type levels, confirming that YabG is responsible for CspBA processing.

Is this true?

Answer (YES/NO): NO